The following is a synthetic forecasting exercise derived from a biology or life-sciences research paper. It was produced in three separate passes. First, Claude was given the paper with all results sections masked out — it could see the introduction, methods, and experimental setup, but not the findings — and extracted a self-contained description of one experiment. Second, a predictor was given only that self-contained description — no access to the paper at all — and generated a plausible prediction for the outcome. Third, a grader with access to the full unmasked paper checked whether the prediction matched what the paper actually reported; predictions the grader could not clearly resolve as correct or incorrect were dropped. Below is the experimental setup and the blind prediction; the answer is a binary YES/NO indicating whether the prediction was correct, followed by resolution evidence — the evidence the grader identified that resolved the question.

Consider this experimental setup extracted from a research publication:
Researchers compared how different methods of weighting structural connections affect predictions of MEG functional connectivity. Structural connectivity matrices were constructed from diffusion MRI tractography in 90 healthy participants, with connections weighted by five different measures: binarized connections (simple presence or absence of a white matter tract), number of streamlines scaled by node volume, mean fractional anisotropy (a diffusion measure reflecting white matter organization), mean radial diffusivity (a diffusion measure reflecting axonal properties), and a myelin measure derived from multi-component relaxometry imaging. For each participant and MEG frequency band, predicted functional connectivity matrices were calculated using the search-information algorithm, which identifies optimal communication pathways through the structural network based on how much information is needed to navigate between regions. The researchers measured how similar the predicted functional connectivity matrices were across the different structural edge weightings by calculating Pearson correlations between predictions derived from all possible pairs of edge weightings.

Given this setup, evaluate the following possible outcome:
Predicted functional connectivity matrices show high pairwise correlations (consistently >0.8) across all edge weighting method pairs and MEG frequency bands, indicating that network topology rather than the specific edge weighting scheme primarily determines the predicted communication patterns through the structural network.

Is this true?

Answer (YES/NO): NO